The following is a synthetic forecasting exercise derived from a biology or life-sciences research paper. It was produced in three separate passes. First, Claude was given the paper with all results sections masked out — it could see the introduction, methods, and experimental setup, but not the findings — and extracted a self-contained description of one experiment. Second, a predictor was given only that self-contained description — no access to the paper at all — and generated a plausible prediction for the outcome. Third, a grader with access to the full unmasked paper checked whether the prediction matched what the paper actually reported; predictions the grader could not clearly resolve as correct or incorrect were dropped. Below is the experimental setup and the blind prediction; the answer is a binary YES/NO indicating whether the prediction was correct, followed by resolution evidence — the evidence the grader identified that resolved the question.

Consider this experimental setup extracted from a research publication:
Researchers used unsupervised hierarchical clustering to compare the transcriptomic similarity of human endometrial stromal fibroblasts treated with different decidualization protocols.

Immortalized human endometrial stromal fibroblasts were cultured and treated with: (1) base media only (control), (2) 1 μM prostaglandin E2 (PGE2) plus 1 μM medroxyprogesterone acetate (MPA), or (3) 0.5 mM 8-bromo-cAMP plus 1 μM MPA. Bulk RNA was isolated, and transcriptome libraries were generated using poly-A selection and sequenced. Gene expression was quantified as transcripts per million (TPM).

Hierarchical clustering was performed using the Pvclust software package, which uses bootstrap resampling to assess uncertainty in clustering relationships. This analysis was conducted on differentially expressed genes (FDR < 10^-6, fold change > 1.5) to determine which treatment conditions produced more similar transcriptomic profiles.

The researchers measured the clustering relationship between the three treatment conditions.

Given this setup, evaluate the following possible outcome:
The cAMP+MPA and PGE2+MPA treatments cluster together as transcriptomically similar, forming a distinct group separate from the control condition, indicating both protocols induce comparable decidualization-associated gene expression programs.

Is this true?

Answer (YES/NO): YES